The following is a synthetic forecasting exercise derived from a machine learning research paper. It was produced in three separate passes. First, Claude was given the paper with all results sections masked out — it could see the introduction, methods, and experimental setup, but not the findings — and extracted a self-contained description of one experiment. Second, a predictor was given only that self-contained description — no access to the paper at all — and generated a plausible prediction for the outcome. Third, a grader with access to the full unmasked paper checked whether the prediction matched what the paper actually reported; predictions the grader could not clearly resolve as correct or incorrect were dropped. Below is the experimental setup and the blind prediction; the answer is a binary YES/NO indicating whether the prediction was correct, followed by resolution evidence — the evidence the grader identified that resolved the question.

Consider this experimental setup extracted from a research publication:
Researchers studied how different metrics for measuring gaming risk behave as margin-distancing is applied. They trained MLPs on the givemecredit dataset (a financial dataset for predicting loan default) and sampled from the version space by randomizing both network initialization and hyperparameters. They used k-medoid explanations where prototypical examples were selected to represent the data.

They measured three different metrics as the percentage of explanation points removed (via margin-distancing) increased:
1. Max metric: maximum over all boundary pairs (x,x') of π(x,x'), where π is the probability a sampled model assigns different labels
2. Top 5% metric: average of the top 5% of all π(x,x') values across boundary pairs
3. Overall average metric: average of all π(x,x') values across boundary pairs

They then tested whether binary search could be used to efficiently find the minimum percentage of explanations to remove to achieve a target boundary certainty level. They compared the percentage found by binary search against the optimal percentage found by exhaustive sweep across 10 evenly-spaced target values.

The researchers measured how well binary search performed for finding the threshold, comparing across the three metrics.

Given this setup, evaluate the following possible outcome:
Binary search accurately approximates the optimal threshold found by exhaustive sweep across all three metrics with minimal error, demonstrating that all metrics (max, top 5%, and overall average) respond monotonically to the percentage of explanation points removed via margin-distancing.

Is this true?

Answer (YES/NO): NO